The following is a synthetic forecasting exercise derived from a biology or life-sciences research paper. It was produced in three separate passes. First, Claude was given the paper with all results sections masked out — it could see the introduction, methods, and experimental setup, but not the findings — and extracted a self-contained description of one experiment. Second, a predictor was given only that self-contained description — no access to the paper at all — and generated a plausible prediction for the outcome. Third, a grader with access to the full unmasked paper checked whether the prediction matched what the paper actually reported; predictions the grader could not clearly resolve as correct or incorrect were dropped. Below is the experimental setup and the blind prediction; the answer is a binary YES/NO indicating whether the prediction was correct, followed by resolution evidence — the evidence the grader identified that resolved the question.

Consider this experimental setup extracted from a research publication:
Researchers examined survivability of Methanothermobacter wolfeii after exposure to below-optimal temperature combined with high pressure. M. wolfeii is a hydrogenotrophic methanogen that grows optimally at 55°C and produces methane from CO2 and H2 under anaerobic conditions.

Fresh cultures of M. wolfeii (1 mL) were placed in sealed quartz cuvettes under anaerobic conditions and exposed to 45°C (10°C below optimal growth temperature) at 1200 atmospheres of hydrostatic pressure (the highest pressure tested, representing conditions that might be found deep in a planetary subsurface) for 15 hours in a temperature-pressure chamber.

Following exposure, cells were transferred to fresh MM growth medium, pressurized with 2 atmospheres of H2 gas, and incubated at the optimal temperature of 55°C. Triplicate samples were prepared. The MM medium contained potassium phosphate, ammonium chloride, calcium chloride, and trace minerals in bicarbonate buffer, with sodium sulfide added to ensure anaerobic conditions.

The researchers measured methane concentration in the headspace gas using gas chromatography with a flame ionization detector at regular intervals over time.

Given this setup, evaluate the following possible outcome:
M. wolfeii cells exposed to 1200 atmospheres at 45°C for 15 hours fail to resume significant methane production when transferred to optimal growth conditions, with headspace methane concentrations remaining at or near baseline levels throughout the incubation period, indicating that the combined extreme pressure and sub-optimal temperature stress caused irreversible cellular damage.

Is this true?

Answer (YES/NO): NO